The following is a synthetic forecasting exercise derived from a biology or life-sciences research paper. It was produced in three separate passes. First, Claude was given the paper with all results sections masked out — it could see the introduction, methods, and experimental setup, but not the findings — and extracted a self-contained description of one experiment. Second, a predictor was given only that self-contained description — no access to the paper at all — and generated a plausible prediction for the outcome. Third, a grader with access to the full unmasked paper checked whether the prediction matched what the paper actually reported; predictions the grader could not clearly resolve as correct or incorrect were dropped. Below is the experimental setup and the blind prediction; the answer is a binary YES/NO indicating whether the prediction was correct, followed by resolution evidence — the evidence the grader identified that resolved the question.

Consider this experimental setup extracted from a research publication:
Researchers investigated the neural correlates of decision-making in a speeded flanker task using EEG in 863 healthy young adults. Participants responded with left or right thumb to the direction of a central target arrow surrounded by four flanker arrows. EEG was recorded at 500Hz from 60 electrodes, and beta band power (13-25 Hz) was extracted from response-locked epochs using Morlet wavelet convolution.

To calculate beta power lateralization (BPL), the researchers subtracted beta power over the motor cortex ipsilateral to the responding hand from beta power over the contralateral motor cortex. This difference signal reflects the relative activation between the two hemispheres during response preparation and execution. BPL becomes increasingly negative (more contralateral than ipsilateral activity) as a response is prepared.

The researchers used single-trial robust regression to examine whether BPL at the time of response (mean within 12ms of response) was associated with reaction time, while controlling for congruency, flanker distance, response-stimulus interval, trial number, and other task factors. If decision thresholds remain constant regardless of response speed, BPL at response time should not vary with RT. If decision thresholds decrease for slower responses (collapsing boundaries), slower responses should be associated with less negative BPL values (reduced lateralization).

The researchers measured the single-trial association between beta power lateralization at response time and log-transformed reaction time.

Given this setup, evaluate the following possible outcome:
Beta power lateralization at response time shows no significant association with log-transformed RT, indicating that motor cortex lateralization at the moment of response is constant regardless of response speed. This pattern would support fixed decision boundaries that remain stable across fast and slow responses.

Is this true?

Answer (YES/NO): NO